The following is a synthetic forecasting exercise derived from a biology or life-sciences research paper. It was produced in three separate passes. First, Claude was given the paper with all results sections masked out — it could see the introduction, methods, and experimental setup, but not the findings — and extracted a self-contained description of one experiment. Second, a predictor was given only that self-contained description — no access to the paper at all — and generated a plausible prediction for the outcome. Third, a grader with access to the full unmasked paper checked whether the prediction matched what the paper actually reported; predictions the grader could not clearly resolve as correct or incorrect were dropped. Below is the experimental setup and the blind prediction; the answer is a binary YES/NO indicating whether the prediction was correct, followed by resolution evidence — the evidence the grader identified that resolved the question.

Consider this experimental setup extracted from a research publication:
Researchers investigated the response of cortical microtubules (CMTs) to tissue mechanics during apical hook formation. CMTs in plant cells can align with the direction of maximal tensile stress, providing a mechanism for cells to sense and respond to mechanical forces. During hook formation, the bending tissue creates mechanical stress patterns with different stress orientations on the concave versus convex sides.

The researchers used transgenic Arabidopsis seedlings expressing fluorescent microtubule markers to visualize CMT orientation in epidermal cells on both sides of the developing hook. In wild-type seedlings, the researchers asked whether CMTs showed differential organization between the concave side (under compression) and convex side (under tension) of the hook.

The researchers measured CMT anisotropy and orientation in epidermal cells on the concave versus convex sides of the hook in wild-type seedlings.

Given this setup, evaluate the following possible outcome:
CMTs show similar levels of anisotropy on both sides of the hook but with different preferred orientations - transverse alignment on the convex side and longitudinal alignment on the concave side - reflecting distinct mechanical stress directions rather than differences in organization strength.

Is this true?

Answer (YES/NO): NO